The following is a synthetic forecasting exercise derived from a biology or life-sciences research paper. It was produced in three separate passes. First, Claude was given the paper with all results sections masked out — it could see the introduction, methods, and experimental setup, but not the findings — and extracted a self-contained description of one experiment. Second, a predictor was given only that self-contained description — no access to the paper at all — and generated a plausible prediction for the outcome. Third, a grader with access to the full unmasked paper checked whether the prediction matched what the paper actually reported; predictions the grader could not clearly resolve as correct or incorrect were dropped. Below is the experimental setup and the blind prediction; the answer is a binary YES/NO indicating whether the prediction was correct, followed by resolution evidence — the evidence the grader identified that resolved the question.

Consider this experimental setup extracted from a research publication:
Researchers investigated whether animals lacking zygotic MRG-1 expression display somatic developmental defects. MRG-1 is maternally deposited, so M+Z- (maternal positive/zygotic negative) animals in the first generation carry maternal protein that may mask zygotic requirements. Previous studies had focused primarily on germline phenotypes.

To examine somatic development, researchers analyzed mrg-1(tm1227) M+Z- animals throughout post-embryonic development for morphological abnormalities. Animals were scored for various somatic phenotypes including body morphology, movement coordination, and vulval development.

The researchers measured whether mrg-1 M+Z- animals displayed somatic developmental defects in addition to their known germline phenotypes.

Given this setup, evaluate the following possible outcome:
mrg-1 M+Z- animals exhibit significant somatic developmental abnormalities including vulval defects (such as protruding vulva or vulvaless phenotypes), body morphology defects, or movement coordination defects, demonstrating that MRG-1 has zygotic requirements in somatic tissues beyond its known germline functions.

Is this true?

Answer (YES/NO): NO